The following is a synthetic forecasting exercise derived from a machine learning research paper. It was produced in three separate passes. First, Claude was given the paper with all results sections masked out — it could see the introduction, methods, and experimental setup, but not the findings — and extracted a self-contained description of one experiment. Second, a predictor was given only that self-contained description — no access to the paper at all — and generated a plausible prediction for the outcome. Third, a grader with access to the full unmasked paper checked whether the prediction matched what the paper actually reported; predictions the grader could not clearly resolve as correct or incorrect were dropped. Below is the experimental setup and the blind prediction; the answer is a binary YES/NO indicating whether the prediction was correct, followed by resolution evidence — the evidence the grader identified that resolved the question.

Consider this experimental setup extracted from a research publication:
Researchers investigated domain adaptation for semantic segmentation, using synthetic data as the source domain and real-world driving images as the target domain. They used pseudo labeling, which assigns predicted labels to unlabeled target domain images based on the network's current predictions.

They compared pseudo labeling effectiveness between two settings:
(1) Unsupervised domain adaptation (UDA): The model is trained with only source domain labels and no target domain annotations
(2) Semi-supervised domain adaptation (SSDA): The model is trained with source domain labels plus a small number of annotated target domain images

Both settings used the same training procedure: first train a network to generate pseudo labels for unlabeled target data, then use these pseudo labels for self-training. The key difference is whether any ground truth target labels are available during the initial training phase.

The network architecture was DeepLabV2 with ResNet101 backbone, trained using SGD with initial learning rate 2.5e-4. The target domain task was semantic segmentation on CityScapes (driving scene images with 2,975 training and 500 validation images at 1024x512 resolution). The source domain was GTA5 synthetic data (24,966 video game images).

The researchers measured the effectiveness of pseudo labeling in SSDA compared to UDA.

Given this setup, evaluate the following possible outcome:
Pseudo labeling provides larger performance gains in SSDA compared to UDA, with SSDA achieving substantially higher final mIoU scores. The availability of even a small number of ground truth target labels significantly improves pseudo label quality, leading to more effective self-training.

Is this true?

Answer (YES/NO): YES